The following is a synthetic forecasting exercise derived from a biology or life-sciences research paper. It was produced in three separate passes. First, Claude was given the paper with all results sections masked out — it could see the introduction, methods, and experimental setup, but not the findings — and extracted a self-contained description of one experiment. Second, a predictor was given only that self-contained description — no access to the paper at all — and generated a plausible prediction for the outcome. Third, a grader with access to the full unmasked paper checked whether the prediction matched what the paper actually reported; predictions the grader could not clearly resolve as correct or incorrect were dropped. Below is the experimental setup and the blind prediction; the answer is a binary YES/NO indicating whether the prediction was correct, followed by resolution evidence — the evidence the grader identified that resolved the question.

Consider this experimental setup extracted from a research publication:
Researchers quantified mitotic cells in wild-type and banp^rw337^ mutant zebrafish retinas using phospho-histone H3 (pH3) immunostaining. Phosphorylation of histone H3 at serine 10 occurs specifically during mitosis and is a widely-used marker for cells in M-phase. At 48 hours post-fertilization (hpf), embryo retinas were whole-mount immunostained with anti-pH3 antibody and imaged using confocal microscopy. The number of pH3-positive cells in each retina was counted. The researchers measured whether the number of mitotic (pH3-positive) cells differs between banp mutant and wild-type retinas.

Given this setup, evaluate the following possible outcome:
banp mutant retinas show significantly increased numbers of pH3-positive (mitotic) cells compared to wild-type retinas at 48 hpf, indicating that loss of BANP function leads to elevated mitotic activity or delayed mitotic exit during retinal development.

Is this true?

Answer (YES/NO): YES